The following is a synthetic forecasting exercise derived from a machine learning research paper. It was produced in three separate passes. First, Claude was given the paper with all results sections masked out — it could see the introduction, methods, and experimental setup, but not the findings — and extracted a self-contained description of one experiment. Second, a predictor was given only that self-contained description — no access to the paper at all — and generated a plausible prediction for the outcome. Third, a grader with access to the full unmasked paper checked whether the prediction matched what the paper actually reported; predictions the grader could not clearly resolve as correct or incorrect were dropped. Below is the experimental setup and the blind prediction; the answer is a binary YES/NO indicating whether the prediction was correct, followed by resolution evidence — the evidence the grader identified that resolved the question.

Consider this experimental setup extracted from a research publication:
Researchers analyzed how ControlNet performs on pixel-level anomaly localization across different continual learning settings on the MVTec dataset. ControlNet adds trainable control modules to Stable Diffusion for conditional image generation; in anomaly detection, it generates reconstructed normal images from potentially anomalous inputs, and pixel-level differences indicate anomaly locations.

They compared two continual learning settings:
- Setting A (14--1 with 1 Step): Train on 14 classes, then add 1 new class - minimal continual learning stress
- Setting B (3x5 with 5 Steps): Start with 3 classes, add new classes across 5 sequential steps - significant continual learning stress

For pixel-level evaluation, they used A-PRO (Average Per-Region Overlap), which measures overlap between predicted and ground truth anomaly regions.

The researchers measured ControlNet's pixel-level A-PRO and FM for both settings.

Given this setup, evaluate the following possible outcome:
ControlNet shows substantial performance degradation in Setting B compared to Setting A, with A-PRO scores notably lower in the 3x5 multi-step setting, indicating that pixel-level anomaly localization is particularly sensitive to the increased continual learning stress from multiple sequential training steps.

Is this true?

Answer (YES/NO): YES